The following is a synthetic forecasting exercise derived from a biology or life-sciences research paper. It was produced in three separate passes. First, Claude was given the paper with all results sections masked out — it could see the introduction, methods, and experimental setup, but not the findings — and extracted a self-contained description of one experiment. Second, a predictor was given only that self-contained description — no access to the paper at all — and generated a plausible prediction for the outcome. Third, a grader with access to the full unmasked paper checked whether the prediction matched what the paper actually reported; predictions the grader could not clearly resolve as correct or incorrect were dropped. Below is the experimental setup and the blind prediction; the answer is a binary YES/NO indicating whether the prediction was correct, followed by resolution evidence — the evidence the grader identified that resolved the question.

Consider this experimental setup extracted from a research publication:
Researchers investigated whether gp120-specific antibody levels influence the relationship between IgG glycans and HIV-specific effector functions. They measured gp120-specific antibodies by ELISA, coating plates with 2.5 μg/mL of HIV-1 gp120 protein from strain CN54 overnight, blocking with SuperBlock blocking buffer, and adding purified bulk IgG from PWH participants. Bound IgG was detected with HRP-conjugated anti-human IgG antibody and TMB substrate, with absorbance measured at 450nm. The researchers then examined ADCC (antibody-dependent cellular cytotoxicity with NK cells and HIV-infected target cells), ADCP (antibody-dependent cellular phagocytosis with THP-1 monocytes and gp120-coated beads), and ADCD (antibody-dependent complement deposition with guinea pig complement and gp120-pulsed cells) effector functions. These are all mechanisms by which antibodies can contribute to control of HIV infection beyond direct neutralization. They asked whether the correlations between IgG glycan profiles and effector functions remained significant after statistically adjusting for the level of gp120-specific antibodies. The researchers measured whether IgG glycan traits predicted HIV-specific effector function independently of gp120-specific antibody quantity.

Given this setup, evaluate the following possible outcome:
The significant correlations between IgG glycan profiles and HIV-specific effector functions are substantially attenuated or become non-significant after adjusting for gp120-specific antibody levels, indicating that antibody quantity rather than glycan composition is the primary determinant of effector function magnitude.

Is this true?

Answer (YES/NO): NO